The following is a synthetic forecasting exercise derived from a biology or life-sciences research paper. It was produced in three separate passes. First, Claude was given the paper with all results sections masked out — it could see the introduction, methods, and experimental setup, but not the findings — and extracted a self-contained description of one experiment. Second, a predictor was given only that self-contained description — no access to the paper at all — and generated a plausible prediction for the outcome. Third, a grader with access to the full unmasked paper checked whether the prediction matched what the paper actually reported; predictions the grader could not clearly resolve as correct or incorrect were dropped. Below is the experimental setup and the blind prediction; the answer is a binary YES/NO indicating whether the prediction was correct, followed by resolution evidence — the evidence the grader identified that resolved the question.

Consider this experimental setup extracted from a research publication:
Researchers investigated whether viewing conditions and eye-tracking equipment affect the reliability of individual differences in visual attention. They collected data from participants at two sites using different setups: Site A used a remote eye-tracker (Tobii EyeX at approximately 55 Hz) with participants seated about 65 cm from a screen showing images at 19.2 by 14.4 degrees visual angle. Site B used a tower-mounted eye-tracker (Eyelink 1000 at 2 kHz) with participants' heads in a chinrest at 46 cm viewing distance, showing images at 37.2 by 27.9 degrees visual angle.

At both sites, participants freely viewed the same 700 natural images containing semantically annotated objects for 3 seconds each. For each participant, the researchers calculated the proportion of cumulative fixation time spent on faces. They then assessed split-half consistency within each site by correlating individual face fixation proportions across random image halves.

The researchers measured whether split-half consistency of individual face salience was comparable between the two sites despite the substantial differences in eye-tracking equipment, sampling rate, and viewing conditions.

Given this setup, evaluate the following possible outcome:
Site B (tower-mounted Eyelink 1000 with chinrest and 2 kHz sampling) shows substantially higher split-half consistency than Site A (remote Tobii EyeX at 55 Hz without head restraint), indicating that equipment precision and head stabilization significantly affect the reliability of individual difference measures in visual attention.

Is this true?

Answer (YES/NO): NO